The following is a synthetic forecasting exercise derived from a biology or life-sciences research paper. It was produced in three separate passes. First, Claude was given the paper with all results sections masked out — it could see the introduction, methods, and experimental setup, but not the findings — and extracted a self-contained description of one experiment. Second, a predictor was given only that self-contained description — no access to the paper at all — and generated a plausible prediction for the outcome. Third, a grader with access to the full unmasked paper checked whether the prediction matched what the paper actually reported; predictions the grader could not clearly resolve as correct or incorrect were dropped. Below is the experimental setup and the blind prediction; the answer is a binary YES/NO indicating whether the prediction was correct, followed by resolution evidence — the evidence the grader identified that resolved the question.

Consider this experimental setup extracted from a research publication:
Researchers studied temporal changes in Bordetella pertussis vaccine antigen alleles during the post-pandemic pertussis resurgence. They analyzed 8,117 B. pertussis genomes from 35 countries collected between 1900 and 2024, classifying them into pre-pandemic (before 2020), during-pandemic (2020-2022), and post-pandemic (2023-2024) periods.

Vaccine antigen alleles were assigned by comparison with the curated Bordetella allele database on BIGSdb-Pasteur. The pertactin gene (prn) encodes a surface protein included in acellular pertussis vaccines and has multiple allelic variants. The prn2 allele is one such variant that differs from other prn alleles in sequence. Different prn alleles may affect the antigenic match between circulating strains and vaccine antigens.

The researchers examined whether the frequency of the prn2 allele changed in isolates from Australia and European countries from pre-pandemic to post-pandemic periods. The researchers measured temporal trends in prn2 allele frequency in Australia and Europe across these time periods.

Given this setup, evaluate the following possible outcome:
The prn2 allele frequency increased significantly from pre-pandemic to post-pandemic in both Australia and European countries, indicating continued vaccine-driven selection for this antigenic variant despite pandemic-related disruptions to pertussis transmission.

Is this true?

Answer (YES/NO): YES